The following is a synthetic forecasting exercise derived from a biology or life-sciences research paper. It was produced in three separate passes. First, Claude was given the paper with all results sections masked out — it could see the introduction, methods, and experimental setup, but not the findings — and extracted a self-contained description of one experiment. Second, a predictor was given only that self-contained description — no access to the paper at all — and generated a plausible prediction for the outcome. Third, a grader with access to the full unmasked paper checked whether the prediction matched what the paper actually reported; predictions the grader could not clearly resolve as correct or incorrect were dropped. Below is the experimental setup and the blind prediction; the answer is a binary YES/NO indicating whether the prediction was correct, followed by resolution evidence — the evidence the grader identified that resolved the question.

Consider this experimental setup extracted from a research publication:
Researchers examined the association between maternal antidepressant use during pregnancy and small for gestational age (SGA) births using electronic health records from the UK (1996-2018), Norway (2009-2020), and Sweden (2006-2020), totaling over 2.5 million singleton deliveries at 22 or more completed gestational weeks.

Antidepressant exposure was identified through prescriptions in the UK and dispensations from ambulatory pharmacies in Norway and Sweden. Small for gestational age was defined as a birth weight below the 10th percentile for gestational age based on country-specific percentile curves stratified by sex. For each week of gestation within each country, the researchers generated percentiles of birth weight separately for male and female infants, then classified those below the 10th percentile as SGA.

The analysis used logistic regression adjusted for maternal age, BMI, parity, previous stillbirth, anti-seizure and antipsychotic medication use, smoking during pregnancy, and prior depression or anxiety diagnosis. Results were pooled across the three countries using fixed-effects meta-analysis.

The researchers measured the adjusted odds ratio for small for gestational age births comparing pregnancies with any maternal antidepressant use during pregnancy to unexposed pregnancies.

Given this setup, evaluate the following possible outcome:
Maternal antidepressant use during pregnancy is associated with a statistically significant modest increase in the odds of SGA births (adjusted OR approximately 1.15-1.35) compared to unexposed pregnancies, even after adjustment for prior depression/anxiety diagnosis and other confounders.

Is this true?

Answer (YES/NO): NO